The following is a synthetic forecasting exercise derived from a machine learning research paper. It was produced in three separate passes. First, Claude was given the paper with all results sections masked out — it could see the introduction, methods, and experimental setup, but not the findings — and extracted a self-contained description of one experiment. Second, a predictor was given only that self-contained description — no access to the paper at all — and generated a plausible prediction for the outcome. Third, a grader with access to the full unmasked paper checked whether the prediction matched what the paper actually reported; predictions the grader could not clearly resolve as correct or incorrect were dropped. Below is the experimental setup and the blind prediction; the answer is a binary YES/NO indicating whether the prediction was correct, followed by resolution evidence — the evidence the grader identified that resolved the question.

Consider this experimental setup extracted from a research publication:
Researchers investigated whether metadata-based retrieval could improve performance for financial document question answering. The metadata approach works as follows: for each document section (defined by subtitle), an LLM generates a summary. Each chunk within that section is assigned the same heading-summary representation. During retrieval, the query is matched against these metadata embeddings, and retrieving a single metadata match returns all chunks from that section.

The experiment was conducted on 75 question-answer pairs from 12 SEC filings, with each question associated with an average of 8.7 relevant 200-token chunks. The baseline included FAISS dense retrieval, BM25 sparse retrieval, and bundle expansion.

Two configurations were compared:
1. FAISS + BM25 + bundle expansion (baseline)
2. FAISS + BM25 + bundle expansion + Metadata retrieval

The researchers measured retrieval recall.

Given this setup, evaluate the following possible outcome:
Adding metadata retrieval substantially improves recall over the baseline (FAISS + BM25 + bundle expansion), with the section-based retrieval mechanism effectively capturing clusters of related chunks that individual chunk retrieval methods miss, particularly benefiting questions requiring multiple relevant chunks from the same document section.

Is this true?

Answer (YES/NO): NO